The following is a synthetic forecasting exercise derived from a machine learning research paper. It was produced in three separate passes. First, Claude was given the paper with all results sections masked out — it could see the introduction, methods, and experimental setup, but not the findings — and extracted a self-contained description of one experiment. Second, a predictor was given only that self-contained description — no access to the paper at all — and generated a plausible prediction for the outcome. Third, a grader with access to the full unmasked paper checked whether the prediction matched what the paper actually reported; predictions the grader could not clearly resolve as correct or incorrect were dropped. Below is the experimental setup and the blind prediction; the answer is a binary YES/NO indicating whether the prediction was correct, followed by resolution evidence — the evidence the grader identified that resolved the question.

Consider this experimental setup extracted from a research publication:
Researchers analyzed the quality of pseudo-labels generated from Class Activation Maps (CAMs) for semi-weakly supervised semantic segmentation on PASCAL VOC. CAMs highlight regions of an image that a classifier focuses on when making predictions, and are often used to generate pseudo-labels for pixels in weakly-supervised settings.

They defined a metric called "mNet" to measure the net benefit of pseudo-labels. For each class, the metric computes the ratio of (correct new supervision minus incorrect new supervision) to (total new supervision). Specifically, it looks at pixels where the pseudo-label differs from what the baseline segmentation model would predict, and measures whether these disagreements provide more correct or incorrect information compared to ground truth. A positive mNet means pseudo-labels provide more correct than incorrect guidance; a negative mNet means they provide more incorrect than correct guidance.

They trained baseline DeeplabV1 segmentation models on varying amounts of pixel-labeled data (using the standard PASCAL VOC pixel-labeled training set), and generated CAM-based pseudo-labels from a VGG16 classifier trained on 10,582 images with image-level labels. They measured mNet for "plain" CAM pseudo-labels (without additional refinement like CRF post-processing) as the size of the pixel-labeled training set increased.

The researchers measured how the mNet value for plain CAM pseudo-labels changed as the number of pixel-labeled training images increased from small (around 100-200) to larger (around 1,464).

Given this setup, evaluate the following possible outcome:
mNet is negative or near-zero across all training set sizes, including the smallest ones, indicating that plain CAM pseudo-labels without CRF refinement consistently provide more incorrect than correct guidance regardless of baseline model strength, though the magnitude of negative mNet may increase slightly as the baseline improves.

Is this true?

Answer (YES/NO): NO